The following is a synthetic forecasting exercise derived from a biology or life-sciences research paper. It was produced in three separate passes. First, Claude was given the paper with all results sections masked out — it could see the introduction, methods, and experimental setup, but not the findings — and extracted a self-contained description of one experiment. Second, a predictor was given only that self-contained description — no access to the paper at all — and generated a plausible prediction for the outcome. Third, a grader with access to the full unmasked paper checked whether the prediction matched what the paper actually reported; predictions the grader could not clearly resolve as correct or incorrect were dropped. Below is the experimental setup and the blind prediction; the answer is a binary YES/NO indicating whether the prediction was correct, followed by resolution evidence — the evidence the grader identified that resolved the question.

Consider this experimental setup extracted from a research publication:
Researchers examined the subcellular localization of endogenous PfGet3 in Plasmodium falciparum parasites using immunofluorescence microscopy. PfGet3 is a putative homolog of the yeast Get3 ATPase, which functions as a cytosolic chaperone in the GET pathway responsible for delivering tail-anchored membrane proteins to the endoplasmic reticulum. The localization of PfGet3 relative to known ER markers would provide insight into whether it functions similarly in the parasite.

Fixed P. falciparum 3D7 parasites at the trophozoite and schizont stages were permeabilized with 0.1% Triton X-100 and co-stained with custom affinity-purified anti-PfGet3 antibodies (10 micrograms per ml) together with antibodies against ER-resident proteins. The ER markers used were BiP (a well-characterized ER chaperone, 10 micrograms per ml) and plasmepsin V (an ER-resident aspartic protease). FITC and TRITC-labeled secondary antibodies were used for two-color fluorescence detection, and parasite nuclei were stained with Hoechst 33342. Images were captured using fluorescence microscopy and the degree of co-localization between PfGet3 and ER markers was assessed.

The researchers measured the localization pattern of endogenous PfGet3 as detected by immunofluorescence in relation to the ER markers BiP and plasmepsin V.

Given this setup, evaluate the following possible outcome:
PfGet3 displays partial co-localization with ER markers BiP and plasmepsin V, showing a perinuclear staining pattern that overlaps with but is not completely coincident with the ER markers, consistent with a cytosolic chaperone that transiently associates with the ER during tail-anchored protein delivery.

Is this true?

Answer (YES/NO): YES